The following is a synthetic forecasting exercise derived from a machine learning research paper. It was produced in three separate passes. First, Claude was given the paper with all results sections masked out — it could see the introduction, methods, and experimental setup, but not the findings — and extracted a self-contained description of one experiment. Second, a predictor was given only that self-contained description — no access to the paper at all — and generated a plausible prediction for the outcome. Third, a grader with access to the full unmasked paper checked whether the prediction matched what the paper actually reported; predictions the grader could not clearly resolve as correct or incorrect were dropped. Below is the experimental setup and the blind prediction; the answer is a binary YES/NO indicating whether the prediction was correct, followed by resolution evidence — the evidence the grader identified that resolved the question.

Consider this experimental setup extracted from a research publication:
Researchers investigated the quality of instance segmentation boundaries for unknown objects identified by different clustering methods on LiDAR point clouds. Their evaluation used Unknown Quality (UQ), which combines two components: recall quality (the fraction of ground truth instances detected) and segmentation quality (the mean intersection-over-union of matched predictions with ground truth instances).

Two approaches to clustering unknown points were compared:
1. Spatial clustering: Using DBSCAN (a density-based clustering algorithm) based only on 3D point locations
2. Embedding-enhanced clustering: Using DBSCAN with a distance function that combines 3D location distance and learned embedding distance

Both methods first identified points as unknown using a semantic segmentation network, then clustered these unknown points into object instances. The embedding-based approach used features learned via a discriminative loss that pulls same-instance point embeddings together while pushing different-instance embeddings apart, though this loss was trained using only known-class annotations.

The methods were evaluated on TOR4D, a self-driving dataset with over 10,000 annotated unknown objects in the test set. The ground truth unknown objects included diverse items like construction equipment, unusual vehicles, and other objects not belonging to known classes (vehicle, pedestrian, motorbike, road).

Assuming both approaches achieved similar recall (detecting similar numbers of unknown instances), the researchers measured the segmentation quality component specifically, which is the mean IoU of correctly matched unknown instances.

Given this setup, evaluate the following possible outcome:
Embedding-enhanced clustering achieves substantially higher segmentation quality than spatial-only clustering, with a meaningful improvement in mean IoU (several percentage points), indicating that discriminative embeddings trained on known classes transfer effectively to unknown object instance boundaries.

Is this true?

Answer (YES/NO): NO